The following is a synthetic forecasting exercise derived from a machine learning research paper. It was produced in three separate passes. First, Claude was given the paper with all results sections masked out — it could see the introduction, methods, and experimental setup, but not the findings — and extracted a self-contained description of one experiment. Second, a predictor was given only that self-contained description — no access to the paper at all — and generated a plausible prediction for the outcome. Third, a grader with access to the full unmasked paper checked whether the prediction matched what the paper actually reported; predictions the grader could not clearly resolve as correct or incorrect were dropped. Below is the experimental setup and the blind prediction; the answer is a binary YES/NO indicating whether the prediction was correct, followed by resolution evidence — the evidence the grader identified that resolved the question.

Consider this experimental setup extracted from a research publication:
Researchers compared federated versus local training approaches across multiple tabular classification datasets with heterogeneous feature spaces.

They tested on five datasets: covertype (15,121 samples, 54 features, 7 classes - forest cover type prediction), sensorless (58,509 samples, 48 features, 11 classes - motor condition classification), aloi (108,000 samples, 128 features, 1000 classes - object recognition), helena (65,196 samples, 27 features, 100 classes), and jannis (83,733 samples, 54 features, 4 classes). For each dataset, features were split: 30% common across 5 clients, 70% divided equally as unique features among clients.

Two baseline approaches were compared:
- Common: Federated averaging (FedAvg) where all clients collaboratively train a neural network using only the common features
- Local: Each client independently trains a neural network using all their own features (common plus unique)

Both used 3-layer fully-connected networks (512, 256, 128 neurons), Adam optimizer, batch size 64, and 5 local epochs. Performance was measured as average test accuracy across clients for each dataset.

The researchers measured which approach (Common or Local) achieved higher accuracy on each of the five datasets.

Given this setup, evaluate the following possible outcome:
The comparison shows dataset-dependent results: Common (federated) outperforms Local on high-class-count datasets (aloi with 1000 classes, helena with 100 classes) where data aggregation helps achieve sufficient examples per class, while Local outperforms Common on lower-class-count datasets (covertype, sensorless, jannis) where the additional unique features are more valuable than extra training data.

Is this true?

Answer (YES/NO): NO